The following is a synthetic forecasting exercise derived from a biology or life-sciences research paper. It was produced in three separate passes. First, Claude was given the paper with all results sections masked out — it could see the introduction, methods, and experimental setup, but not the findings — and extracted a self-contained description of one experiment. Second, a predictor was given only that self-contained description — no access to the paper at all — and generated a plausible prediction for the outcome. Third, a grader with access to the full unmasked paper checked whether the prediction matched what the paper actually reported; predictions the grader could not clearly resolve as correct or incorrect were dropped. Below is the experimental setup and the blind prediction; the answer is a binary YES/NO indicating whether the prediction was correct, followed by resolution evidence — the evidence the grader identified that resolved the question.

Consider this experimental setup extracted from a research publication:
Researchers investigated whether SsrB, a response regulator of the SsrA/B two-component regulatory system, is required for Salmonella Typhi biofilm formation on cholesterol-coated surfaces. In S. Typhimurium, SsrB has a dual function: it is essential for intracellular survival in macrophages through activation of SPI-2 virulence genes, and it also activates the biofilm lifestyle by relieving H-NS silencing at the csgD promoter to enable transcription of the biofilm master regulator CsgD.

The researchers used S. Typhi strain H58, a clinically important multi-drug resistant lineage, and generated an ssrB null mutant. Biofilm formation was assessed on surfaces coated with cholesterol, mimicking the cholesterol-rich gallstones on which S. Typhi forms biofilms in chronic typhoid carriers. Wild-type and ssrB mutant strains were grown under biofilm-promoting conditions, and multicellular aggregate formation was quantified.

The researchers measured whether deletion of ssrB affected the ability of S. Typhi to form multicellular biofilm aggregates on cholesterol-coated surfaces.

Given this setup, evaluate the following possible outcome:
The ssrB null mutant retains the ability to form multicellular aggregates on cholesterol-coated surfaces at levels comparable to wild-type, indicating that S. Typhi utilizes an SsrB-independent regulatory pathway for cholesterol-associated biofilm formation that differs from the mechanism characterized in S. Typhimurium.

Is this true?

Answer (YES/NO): YES